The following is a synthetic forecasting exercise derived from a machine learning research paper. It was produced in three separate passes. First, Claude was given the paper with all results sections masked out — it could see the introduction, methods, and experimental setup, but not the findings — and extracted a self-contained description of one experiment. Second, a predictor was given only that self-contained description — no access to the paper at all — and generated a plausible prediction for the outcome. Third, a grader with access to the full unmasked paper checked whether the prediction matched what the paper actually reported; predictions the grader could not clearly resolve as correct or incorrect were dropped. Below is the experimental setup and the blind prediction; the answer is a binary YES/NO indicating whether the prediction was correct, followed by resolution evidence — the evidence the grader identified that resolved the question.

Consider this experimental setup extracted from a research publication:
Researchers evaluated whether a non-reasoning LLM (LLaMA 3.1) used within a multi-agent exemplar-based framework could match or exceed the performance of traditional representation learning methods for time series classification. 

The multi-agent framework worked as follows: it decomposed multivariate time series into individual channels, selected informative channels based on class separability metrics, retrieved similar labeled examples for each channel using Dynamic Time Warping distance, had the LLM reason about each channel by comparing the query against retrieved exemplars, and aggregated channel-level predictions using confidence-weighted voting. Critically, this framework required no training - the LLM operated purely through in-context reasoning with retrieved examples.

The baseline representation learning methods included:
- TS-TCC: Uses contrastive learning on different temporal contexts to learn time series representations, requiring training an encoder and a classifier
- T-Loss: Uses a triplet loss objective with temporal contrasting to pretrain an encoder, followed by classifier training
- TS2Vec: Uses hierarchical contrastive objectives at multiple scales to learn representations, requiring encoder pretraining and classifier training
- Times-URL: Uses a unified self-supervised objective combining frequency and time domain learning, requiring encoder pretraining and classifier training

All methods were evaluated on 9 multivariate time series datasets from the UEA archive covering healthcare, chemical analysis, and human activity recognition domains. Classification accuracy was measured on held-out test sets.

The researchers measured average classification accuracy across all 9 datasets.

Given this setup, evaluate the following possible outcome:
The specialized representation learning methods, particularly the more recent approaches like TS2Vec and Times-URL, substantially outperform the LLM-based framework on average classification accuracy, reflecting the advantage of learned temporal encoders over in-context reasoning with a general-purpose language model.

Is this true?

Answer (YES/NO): NO